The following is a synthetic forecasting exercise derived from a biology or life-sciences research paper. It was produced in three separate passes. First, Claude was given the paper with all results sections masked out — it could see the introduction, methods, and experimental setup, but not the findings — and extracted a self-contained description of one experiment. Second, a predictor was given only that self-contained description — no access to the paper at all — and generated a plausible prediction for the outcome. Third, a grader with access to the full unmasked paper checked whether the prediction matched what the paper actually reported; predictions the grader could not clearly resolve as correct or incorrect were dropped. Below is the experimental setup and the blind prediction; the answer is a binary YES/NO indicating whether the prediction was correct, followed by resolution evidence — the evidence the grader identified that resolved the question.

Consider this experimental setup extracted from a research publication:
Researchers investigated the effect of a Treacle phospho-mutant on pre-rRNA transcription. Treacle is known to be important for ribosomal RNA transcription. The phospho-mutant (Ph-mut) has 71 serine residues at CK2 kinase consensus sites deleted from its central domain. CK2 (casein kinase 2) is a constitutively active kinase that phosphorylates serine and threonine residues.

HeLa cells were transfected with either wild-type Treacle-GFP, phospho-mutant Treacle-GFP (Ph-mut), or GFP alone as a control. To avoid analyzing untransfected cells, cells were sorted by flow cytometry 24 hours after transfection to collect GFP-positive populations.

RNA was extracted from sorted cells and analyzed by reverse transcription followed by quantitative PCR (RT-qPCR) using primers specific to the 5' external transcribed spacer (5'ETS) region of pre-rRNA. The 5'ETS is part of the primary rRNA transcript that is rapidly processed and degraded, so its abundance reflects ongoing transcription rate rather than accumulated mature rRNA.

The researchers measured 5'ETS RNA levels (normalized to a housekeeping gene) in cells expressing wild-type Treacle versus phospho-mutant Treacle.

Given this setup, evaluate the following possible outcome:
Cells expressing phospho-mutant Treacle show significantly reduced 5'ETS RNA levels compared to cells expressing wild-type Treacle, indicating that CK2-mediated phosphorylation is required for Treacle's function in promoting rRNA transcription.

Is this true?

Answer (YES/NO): YES